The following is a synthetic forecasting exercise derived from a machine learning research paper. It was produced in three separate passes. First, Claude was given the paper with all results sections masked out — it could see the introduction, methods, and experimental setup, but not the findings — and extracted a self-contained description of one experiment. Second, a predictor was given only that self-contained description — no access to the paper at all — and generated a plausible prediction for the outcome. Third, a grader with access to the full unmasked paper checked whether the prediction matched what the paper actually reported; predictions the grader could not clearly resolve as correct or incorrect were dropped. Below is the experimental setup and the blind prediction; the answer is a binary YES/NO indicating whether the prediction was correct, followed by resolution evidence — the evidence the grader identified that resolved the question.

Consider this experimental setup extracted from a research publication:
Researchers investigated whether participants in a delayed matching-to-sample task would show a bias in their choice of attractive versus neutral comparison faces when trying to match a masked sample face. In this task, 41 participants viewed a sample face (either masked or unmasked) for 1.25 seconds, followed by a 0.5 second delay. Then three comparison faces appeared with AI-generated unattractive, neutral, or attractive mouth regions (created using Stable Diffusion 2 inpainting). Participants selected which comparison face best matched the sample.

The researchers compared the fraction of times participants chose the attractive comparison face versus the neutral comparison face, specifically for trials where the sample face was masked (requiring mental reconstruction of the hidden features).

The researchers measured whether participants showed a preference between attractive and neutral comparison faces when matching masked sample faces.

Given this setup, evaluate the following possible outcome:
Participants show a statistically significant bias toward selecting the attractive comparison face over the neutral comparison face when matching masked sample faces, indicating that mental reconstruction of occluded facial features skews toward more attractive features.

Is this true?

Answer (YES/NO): NO